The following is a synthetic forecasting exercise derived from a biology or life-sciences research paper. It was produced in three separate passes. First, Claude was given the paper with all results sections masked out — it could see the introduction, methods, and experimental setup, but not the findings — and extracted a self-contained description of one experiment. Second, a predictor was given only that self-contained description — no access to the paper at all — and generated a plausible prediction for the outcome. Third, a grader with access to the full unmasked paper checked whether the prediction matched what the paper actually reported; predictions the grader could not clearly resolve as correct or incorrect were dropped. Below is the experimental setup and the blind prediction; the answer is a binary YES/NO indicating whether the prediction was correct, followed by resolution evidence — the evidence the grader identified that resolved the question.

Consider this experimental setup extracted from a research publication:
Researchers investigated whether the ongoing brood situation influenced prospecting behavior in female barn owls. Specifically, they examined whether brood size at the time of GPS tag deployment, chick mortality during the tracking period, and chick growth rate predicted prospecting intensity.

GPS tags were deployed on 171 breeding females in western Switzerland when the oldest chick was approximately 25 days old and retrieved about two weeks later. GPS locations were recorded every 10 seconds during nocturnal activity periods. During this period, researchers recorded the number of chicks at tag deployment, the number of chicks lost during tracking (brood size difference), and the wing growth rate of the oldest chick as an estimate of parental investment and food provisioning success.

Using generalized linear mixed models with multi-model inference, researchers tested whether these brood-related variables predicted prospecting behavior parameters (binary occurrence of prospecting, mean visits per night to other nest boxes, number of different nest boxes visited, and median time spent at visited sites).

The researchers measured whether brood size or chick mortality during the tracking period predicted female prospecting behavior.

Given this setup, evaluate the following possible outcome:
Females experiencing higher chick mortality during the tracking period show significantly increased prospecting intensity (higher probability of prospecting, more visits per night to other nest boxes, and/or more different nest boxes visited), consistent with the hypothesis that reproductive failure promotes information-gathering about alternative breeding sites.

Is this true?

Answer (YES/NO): NO